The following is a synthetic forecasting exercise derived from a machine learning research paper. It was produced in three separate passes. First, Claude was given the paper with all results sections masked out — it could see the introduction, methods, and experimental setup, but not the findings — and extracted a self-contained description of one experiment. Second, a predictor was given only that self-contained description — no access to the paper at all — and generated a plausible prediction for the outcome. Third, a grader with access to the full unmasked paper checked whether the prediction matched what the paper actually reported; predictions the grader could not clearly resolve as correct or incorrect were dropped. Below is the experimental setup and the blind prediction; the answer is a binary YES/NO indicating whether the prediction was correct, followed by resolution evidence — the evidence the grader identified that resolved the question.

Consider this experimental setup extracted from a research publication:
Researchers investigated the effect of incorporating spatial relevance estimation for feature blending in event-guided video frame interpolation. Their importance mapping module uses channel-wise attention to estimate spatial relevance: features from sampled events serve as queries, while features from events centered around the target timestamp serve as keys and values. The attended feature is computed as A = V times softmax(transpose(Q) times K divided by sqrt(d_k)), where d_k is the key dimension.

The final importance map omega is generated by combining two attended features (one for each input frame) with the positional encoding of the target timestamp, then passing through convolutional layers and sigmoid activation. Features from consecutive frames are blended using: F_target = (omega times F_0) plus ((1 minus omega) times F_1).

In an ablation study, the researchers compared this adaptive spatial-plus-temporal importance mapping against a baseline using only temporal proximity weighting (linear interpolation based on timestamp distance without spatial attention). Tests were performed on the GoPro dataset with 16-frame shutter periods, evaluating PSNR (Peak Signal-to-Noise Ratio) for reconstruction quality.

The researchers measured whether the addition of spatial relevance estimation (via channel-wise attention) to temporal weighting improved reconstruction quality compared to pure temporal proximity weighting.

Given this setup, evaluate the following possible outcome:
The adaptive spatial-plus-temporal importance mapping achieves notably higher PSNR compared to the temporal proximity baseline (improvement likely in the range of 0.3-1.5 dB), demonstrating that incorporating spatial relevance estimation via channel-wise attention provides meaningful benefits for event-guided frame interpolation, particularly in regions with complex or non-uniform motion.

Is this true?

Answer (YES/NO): YES